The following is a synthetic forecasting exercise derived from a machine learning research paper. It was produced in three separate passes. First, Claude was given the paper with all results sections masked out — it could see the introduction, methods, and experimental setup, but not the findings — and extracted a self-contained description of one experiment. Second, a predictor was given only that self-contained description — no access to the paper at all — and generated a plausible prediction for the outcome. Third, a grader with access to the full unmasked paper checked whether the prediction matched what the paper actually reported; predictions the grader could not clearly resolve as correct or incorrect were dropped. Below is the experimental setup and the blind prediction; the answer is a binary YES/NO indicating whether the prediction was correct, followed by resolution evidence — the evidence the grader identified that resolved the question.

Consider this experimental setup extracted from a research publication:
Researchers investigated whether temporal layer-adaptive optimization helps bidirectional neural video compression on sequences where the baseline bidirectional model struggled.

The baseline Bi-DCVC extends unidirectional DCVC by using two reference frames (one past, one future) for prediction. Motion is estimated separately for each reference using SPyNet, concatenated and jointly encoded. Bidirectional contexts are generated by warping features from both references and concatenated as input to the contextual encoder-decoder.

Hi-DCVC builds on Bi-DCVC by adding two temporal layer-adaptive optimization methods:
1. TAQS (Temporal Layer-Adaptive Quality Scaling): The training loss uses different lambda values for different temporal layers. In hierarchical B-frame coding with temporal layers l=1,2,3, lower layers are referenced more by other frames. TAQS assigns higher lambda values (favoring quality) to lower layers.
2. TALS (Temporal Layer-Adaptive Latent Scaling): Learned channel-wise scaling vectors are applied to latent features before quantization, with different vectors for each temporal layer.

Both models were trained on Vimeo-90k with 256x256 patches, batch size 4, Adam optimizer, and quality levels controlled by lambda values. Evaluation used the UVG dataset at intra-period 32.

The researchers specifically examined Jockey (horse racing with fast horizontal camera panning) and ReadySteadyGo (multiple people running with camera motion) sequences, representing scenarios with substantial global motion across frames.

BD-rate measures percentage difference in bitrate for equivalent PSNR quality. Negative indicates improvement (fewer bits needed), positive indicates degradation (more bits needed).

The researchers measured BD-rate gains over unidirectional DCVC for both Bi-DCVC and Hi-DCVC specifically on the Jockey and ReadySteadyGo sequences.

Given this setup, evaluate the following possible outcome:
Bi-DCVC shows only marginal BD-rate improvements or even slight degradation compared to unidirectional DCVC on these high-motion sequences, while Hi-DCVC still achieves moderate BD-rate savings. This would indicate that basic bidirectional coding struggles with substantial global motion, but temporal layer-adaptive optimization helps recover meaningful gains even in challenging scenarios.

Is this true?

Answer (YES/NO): NO